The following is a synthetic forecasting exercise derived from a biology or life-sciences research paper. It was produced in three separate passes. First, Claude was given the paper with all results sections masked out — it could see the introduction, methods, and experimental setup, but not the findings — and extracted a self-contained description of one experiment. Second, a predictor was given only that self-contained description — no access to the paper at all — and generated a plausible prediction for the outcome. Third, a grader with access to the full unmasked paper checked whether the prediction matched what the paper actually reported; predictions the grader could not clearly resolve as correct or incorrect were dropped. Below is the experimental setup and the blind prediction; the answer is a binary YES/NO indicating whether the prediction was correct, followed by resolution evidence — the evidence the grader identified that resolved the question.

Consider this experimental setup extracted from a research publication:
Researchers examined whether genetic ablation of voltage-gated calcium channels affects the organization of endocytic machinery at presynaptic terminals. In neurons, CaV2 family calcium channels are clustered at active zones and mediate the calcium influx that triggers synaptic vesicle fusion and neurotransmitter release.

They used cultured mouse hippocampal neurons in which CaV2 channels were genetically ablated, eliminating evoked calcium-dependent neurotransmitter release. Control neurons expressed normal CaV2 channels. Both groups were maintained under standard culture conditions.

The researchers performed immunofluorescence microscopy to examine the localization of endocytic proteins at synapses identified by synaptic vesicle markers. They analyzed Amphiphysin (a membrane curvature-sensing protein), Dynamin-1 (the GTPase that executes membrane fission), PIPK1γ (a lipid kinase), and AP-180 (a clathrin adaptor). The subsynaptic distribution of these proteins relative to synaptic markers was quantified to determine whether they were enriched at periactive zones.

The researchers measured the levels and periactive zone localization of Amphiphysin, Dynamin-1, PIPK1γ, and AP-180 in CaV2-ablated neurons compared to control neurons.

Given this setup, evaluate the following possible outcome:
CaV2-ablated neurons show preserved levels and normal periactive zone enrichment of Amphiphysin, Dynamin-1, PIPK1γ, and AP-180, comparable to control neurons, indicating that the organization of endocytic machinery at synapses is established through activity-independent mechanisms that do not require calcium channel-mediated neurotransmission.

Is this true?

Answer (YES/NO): YES